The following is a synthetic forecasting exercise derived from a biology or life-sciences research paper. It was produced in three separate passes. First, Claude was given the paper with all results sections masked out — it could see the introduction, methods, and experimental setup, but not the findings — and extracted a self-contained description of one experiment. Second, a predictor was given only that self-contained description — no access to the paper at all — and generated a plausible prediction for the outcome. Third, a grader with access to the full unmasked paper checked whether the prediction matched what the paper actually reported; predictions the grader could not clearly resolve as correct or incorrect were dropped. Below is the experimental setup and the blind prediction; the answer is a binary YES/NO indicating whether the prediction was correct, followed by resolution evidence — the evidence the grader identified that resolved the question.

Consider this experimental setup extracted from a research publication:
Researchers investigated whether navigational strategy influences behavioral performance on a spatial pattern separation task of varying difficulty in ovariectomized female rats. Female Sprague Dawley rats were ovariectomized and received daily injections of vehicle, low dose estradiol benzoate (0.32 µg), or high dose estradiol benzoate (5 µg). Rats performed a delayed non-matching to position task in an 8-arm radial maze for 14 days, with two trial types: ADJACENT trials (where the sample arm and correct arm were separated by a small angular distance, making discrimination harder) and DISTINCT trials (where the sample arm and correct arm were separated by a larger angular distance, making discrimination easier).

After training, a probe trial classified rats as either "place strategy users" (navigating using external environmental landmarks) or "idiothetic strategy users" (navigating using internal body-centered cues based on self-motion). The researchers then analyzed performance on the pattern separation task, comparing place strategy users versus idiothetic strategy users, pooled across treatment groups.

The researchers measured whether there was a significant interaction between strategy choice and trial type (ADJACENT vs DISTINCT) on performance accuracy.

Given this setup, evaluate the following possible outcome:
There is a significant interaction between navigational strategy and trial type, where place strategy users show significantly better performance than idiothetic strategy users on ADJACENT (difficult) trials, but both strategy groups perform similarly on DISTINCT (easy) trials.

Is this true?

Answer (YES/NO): NO